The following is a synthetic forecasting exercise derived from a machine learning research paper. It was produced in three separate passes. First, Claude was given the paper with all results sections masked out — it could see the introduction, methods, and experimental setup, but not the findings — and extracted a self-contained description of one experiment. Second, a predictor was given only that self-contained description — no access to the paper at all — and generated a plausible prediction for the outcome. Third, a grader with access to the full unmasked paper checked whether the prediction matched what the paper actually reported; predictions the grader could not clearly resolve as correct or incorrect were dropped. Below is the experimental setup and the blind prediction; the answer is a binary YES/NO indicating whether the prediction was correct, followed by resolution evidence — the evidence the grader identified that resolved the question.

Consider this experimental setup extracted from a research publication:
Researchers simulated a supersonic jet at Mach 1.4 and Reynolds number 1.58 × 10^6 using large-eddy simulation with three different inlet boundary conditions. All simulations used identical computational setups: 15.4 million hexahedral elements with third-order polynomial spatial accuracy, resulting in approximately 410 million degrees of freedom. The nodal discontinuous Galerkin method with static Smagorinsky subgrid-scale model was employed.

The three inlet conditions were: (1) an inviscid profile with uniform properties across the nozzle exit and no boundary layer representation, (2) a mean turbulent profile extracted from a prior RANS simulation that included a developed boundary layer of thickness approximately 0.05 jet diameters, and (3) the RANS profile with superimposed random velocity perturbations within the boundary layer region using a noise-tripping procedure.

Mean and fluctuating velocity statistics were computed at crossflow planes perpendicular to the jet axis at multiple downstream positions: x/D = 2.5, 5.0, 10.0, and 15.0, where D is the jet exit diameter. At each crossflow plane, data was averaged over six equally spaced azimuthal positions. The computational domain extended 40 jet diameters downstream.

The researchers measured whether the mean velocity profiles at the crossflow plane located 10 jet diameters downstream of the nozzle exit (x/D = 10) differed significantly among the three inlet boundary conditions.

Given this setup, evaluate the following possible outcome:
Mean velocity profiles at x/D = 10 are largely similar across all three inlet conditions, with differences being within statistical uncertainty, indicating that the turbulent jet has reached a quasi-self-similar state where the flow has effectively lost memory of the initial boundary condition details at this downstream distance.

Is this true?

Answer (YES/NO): NO